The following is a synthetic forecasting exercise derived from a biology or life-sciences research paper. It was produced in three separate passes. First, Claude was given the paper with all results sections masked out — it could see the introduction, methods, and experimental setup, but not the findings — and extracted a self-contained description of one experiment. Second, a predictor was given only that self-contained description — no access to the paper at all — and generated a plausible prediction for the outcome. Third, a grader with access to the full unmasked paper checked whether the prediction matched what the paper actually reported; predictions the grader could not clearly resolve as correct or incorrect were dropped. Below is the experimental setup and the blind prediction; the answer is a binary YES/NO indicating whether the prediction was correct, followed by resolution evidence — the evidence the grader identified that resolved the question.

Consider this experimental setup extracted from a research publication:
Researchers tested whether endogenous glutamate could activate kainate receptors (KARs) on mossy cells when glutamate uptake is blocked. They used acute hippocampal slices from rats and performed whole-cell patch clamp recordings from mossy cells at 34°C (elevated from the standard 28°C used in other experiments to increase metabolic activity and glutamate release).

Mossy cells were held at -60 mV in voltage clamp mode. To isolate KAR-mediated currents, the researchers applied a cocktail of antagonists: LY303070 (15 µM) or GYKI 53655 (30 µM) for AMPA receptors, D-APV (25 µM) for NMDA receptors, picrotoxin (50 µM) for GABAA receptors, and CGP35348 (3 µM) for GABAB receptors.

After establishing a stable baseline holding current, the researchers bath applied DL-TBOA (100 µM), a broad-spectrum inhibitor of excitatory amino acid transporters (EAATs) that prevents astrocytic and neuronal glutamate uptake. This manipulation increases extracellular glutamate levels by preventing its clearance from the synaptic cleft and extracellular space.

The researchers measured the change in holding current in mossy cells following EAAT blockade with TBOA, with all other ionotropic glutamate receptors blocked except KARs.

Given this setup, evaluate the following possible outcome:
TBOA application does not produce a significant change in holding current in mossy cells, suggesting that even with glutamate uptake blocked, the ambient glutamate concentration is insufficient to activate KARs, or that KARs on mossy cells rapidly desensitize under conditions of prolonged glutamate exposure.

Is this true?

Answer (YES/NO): NO